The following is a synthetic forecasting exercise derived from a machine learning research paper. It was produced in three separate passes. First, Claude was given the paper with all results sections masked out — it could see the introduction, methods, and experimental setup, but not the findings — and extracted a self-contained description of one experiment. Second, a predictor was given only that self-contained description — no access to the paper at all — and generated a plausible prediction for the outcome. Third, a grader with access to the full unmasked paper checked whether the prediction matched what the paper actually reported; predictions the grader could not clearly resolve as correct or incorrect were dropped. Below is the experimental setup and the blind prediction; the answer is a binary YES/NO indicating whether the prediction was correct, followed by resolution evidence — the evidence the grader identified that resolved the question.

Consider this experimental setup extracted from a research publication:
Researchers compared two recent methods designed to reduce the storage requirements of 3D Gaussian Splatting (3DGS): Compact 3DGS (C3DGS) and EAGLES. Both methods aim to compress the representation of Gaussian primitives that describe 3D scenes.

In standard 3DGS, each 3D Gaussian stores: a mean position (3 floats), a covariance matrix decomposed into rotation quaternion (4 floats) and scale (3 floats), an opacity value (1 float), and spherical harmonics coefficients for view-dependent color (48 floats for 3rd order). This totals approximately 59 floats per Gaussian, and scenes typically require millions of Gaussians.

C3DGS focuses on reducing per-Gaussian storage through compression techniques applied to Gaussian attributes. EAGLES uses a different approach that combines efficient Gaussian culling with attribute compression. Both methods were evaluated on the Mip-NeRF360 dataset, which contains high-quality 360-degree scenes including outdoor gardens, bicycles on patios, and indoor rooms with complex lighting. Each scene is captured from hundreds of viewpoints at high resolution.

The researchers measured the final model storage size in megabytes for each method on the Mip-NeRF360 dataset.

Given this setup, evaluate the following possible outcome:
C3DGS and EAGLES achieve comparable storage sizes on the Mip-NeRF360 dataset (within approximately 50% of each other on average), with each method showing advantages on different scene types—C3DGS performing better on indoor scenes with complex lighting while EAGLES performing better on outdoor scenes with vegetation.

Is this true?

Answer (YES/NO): NO